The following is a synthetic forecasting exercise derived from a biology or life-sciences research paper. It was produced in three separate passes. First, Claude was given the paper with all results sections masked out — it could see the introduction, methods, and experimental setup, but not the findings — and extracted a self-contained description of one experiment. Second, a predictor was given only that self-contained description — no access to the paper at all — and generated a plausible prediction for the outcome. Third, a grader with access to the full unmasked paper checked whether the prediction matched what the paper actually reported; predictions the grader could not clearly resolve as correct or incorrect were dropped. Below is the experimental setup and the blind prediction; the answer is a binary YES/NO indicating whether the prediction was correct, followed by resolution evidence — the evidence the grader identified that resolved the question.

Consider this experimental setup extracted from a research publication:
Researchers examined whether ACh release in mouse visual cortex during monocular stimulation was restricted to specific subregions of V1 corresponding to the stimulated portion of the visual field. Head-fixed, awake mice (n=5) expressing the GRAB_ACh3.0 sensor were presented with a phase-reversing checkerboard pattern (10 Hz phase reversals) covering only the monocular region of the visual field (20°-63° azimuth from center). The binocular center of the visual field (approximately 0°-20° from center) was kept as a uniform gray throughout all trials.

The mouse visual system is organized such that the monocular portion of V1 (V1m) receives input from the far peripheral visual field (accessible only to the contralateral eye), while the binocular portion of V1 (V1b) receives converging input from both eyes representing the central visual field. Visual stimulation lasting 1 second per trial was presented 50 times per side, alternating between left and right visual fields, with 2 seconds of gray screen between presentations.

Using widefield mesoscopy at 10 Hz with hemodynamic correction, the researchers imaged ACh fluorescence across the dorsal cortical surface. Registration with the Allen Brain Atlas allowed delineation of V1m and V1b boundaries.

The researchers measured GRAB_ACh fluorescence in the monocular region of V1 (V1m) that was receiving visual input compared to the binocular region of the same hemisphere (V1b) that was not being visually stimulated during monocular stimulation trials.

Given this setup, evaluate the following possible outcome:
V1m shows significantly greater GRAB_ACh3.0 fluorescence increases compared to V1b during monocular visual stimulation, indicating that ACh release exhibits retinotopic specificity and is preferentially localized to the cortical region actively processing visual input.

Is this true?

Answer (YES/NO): YES